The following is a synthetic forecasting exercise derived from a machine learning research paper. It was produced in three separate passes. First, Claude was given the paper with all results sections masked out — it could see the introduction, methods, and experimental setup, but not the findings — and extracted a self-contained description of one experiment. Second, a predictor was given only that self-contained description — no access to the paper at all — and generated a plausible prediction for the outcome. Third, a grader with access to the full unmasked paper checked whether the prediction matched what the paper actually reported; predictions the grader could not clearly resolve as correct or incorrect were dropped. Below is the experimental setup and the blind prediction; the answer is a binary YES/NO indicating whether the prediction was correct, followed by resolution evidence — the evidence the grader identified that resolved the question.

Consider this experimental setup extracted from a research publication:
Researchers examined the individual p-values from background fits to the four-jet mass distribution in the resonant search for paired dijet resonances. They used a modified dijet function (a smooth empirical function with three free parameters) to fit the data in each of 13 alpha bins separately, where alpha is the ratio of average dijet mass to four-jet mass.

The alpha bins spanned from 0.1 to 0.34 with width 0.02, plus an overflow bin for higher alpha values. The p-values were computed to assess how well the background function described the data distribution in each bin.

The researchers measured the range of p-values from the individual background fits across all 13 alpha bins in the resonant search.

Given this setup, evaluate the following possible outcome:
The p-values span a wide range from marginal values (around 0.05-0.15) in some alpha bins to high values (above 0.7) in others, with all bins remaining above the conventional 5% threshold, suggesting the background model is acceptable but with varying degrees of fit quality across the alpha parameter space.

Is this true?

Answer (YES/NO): YES